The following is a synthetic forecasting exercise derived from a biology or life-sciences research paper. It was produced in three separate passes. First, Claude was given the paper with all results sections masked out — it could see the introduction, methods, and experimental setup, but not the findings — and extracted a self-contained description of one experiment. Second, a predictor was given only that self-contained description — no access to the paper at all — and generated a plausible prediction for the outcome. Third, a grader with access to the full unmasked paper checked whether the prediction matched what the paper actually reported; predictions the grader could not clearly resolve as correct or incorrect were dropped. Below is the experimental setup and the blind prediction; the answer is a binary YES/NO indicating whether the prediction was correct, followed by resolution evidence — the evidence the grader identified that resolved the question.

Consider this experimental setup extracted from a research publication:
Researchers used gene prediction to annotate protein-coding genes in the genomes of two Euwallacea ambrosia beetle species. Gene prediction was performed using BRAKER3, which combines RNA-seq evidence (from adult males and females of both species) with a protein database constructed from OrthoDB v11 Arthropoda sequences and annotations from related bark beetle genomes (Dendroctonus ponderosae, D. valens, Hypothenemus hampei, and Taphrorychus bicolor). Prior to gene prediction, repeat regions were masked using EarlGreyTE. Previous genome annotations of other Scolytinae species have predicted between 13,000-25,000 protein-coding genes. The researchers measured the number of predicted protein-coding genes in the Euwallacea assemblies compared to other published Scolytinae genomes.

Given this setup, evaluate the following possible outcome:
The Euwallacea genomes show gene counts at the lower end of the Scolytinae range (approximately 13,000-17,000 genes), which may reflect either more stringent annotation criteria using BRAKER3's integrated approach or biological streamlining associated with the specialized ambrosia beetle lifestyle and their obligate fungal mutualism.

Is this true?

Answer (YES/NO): NO